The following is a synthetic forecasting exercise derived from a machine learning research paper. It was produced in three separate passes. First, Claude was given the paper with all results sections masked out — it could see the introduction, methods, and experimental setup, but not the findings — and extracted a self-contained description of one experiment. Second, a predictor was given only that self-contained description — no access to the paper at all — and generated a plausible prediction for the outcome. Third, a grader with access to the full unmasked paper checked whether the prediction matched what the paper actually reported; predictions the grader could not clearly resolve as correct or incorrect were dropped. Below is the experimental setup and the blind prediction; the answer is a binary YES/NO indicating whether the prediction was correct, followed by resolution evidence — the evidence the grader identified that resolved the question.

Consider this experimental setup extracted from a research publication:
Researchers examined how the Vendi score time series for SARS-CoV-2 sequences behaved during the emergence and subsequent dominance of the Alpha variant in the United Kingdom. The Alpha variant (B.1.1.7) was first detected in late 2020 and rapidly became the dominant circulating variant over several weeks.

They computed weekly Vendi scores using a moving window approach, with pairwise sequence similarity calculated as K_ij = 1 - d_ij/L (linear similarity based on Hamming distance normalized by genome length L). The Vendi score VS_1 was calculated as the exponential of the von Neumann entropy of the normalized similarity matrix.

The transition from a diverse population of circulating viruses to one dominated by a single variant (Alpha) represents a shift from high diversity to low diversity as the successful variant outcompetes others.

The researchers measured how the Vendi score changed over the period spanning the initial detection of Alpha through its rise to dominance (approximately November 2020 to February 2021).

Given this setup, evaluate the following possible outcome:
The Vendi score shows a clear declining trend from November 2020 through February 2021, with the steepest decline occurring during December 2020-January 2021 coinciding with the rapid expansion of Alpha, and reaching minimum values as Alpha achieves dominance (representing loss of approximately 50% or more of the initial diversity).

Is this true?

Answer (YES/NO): NO